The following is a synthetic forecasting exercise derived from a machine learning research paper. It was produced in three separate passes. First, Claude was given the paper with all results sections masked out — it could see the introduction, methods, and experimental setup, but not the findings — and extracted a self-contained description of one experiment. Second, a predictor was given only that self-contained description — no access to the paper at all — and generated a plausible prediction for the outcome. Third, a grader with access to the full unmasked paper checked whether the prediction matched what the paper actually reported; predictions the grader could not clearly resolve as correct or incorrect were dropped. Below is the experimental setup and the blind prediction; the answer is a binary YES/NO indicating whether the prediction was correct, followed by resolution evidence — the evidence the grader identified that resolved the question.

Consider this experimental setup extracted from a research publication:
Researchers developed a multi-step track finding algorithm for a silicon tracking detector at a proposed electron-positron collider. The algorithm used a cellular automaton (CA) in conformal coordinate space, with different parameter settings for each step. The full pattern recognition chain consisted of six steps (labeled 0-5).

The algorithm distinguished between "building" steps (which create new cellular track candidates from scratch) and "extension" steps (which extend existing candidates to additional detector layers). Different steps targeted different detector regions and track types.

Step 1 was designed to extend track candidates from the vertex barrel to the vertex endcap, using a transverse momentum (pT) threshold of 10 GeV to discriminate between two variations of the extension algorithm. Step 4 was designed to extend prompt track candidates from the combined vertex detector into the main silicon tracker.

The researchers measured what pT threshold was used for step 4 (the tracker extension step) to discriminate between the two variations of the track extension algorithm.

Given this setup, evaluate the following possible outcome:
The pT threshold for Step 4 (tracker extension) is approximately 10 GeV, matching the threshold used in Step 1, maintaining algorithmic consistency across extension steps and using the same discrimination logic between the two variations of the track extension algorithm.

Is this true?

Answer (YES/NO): NO